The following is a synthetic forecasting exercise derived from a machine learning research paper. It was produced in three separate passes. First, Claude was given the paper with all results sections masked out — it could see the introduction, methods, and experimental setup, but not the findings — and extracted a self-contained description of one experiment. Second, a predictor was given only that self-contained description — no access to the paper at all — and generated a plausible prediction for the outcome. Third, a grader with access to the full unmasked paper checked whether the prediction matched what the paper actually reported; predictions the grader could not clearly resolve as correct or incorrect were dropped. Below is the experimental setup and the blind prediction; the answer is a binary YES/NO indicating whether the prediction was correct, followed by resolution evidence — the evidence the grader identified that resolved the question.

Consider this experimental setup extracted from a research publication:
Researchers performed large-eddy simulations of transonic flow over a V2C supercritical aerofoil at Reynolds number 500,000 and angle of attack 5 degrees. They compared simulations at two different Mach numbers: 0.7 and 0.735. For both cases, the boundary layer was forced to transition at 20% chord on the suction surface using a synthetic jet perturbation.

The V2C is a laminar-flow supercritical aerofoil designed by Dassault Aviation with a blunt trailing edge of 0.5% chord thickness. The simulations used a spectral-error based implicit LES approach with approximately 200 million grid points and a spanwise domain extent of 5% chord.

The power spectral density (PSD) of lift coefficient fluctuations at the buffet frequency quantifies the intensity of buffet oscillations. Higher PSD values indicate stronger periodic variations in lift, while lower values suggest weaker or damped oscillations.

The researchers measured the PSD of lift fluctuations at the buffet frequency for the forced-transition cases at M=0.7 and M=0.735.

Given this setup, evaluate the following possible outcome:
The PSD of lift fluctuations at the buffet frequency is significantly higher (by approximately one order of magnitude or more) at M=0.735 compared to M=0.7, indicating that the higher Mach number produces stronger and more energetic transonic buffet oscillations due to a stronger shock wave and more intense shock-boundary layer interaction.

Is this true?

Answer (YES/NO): NO